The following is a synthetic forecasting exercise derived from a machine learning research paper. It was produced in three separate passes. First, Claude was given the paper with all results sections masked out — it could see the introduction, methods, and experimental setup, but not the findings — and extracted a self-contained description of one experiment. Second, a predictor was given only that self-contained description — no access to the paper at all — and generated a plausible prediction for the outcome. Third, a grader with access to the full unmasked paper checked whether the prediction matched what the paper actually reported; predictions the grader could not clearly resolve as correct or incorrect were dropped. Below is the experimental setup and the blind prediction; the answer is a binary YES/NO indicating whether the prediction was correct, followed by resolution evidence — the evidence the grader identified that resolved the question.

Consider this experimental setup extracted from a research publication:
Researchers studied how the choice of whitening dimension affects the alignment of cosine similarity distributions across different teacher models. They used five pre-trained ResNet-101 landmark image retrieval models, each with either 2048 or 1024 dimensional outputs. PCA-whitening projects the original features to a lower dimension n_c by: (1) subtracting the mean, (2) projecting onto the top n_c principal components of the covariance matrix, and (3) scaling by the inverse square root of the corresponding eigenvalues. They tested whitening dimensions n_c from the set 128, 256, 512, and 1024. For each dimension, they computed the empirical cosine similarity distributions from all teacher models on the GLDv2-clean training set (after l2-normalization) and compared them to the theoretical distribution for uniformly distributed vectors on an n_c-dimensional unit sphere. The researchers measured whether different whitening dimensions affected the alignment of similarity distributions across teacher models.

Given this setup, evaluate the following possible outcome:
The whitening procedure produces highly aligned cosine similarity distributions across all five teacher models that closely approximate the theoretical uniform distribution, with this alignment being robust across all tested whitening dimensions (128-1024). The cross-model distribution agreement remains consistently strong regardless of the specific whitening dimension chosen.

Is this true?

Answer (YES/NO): YES